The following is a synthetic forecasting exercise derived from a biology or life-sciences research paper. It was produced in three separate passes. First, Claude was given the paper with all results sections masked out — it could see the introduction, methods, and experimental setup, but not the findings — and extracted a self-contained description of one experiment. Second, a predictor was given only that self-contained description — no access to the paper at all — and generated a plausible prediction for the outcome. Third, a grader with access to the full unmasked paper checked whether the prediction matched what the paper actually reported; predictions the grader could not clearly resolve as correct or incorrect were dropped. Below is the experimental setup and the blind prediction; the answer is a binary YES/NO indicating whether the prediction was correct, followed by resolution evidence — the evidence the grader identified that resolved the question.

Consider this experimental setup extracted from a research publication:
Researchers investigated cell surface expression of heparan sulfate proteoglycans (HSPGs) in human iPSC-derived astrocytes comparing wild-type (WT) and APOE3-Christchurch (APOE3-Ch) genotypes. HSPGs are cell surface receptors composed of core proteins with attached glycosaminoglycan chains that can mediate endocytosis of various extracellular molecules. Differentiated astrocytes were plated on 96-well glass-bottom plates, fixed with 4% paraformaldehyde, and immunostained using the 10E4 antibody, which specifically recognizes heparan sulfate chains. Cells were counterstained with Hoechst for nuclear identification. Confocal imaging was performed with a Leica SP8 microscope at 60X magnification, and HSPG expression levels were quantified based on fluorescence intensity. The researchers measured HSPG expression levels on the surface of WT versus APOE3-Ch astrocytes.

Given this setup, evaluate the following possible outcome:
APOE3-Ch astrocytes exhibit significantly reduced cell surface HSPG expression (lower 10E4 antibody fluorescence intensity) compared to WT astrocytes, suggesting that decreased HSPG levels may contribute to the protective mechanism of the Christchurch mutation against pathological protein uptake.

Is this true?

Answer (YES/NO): NO